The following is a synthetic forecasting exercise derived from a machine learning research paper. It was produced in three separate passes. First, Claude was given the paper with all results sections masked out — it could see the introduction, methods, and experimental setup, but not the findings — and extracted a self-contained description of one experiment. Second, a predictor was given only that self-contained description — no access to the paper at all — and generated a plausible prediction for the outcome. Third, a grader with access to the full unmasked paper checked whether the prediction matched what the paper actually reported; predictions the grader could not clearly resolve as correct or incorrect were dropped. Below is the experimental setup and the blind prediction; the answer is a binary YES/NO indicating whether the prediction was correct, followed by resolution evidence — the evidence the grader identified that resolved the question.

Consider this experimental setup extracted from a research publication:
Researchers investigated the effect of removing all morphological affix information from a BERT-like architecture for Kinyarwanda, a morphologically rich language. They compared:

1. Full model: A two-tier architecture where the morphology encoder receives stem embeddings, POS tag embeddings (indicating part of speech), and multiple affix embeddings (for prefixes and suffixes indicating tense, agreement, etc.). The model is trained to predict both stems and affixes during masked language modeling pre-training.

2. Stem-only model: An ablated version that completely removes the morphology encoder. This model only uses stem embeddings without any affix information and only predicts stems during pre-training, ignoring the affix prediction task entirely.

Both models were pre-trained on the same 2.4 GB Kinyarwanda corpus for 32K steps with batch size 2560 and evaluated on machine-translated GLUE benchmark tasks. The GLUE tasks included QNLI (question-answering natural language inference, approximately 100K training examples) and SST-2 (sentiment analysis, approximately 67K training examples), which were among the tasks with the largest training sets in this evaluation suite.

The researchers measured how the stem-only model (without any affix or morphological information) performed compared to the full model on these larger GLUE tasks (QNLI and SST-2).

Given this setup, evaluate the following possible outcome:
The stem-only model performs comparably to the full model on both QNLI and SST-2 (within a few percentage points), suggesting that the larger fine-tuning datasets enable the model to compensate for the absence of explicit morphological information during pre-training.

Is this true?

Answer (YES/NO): NO